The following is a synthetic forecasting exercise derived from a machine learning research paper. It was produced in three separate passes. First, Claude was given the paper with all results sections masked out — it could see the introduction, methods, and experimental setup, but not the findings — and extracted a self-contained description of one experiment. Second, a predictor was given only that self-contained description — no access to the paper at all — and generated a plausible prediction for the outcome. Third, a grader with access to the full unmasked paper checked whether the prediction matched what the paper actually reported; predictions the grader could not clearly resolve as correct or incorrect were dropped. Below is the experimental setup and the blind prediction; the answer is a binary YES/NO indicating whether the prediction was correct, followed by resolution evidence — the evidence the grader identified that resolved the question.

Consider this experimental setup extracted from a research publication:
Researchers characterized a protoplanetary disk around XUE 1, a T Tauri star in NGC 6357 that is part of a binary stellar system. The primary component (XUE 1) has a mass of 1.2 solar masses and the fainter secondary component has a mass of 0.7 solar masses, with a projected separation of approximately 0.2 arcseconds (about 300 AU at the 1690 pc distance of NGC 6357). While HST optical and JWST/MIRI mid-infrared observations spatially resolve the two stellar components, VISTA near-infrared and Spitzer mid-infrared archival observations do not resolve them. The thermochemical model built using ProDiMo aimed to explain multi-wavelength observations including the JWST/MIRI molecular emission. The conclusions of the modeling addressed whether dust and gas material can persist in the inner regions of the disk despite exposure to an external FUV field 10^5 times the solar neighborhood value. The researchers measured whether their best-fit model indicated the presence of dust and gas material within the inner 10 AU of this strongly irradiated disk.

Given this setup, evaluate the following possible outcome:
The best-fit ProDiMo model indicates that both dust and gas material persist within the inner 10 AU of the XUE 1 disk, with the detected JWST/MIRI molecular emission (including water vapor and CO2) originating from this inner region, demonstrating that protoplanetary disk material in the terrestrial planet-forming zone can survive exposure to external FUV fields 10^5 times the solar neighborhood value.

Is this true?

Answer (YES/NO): YES